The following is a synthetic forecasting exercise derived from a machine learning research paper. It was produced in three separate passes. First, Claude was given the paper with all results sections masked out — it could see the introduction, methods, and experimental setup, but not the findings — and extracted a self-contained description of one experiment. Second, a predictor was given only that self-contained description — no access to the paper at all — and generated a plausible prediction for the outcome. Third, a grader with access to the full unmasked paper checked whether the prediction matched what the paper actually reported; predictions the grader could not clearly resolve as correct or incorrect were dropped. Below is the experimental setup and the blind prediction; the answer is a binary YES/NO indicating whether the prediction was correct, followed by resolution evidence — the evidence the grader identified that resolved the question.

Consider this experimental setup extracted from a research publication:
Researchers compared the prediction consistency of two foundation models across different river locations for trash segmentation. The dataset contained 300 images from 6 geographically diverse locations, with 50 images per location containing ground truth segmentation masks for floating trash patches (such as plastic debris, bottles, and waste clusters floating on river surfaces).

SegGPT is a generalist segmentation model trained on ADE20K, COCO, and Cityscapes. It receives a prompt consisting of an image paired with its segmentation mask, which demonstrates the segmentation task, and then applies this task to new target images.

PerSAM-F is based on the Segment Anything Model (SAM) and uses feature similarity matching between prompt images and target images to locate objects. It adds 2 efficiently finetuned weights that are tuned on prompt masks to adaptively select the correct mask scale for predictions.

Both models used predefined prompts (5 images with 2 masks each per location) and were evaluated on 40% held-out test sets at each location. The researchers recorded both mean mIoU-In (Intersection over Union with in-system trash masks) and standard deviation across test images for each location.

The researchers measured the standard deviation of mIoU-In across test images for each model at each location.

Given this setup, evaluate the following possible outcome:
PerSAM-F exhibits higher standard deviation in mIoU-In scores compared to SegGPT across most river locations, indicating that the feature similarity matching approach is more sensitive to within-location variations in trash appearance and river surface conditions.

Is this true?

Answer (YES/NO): YES